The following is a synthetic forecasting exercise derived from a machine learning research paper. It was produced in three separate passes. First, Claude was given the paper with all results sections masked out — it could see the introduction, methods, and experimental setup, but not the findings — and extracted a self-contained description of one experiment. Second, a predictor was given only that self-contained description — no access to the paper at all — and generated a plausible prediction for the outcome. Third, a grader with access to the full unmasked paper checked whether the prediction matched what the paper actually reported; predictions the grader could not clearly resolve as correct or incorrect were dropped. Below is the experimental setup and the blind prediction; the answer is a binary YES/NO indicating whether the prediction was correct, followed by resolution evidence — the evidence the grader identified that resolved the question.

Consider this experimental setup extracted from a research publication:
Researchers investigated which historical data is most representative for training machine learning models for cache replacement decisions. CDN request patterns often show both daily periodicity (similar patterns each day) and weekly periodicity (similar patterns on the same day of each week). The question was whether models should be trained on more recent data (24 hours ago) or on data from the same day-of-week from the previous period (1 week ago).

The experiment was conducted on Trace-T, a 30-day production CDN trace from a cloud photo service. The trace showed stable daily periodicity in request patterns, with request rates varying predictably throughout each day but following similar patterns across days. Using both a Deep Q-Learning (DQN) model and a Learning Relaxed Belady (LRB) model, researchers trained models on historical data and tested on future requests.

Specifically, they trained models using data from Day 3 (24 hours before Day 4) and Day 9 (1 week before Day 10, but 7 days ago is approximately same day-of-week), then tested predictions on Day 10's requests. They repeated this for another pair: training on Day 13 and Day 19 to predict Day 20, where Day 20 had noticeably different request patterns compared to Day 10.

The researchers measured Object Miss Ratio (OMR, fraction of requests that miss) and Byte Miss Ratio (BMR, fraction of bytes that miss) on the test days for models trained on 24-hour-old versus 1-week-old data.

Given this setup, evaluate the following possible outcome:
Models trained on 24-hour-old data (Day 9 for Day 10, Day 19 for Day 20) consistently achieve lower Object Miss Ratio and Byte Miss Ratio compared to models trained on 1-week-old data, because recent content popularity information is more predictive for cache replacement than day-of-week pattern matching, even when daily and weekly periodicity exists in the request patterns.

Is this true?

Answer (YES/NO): YES